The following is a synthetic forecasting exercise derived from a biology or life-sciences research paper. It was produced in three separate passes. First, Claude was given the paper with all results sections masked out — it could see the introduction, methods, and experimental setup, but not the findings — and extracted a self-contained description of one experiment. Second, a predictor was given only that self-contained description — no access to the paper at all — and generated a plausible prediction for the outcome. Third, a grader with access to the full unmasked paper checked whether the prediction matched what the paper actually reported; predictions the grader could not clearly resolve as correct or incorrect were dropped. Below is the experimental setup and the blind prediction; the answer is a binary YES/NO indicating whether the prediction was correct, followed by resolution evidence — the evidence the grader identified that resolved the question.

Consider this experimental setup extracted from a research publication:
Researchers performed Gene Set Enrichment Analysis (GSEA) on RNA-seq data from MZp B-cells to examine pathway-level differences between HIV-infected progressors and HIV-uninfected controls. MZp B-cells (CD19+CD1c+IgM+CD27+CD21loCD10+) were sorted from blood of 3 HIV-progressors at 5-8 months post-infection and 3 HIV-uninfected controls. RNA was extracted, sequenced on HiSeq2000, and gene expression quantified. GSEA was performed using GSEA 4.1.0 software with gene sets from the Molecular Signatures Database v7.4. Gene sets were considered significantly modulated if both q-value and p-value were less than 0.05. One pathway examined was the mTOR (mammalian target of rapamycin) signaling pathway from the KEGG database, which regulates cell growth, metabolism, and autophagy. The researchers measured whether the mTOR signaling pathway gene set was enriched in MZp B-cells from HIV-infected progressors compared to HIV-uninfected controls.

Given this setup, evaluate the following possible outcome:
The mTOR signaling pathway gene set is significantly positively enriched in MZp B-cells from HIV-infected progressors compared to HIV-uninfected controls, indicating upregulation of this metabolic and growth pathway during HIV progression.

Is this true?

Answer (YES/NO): NO